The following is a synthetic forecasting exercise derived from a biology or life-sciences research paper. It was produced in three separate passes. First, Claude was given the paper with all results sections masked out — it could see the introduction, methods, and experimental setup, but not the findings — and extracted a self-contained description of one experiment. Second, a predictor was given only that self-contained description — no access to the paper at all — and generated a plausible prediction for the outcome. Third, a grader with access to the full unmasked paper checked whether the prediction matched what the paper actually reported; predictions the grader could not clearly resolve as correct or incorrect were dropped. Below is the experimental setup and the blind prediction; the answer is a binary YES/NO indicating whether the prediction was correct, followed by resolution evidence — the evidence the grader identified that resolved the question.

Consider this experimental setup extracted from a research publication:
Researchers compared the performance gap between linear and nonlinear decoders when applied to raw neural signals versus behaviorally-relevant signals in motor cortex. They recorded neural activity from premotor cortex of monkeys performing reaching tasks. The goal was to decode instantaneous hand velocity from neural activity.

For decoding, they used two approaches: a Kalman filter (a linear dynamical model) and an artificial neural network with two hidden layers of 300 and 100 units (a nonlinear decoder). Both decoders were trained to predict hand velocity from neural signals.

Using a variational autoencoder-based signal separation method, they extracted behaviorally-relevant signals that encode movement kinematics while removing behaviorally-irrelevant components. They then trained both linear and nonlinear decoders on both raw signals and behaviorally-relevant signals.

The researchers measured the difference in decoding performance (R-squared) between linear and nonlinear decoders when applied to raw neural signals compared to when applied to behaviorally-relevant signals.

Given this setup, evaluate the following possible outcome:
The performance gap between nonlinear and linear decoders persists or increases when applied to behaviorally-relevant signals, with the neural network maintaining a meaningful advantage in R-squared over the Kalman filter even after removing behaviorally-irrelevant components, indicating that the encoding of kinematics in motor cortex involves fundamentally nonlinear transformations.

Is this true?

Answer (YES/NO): NO